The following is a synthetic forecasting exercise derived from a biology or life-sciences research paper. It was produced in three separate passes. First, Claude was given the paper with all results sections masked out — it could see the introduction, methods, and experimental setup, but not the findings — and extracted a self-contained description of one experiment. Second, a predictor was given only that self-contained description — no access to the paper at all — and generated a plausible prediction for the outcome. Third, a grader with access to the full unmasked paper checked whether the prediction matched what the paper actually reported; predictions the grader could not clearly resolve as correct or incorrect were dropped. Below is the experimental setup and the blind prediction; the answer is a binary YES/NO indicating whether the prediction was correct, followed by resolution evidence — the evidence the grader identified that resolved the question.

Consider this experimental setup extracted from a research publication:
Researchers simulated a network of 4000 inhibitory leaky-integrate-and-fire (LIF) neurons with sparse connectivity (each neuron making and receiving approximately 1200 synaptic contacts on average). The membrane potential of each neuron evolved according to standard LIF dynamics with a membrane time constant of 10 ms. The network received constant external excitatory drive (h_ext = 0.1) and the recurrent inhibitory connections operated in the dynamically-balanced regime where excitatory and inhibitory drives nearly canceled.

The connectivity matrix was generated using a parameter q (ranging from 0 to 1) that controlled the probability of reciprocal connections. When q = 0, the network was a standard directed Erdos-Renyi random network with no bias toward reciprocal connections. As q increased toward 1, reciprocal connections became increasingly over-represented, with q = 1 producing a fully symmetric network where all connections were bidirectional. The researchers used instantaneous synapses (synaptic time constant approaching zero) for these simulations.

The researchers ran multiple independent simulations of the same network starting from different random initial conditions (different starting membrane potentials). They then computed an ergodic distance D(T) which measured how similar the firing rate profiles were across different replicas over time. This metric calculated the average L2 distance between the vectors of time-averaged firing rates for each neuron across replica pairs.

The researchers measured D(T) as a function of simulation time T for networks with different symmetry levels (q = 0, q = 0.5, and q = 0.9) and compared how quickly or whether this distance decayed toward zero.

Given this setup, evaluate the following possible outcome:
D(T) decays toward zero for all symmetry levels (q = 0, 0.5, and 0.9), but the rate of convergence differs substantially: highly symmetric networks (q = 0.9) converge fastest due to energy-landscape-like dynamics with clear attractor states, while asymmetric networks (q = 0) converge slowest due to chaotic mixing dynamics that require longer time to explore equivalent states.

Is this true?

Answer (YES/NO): NO